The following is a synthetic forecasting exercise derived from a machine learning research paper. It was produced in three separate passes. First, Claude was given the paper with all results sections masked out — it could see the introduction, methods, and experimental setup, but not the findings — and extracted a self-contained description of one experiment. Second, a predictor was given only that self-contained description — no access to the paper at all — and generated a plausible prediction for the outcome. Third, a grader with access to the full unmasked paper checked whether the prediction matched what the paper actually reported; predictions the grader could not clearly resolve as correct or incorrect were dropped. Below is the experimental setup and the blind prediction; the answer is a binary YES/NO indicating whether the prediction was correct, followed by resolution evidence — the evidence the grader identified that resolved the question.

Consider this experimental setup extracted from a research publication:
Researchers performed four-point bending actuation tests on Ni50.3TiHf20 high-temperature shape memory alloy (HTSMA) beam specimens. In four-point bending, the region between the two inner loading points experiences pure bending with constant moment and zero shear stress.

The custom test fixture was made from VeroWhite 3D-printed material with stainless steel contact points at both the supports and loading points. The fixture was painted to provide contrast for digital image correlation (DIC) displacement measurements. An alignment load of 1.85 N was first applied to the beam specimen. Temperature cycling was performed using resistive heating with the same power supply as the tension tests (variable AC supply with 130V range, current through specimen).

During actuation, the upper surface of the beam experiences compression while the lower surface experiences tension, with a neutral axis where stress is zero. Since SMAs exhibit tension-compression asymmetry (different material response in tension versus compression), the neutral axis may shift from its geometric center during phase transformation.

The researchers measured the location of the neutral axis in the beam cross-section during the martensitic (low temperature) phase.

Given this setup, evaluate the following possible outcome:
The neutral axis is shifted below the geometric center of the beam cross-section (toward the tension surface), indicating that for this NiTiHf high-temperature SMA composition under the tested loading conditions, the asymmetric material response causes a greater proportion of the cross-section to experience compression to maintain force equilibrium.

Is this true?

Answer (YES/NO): NO